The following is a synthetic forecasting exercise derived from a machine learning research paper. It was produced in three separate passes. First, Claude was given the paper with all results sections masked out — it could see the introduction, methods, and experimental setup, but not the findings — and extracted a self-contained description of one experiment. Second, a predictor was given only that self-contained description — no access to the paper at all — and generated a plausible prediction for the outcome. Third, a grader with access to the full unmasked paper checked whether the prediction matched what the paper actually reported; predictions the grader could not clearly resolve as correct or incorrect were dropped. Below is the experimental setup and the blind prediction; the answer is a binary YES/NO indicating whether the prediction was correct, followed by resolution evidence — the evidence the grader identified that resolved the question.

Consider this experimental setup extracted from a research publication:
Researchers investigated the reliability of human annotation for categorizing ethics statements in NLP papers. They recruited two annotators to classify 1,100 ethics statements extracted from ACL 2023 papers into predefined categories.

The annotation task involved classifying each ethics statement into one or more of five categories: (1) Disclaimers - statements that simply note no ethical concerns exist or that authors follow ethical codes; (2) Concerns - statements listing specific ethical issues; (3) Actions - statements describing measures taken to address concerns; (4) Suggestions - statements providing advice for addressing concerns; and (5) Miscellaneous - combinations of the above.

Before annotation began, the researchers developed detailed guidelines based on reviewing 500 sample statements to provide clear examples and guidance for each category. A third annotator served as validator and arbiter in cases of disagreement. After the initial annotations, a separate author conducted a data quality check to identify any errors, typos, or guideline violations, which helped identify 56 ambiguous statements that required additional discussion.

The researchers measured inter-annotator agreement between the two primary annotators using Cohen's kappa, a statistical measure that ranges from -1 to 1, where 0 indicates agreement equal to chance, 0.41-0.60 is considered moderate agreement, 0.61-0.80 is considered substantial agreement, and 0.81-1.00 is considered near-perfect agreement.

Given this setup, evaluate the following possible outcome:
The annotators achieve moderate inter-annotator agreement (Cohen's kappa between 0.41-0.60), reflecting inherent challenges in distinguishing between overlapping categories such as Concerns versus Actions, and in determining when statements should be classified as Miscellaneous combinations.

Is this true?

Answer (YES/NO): NO